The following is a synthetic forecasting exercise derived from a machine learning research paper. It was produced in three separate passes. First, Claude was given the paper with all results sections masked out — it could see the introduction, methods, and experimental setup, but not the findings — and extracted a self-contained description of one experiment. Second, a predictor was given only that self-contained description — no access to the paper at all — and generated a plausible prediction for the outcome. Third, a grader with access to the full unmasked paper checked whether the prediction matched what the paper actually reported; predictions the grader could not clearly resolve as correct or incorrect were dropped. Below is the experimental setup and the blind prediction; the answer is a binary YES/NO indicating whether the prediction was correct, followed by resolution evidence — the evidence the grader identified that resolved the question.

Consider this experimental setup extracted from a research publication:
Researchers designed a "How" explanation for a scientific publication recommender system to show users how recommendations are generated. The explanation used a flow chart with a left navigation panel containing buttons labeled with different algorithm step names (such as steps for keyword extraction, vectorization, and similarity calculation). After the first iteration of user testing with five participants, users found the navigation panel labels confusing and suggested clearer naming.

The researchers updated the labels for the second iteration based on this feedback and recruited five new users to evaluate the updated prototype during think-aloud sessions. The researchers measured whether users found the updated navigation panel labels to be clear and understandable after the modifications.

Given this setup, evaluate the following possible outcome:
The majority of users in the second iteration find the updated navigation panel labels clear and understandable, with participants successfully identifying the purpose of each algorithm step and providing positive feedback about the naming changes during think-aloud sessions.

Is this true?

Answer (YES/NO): NO